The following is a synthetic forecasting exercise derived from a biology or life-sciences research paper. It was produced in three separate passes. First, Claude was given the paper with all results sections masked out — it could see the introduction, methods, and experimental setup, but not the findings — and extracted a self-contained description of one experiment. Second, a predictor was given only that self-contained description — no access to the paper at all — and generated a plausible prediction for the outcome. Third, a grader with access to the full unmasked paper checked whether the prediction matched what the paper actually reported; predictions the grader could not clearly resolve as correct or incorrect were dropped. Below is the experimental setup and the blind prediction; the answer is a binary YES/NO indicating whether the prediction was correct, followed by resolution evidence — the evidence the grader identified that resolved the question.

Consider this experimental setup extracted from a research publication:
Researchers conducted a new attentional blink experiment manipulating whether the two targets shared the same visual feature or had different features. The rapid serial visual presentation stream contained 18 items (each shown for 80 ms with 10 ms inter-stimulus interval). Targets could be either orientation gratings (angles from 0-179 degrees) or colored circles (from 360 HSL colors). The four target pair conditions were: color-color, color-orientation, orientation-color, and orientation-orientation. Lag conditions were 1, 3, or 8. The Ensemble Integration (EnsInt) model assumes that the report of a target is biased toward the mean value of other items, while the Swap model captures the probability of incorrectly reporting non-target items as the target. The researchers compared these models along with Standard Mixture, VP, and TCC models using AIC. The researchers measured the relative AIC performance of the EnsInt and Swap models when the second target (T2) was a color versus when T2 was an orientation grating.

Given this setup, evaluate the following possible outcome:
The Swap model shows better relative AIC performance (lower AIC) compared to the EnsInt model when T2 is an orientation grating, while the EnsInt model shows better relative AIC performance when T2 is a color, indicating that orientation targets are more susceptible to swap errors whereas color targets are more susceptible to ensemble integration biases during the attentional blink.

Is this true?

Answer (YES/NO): NO